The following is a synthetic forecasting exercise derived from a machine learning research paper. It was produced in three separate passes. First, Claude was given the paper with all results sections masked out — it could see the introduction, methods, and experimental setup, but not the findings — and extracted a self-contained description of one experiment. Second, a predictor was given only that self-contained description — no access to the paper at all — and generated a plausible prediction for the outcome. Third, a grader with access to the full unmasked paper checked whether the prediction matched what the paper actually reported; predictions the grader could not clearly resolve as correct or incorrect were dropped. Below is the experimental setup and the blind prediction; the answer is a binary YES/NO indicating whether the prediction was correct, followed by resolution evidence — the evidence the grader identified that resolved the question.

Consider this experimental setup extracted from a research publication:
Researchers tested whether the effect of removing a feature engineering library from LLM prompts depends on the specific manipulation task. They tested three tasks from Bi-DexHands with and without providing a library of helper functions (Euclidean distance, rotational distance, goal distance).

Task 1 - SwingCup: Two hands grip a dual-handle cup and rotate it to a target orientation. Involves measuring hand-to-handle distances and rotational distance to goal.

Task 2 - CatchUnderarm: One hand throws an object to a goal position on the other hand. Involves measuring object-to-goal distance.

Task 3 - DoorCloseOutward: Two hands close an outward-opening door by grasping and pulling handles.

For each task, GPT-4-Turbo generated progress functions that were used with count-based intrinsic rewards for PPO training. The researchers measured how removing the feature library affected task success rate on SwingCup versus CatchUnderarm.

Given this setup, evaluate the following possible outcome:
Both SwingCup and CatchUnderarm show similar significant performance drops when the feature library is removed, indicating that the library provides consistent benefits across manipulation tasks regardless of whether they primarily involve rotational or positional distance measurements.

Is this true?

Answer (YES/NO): NO